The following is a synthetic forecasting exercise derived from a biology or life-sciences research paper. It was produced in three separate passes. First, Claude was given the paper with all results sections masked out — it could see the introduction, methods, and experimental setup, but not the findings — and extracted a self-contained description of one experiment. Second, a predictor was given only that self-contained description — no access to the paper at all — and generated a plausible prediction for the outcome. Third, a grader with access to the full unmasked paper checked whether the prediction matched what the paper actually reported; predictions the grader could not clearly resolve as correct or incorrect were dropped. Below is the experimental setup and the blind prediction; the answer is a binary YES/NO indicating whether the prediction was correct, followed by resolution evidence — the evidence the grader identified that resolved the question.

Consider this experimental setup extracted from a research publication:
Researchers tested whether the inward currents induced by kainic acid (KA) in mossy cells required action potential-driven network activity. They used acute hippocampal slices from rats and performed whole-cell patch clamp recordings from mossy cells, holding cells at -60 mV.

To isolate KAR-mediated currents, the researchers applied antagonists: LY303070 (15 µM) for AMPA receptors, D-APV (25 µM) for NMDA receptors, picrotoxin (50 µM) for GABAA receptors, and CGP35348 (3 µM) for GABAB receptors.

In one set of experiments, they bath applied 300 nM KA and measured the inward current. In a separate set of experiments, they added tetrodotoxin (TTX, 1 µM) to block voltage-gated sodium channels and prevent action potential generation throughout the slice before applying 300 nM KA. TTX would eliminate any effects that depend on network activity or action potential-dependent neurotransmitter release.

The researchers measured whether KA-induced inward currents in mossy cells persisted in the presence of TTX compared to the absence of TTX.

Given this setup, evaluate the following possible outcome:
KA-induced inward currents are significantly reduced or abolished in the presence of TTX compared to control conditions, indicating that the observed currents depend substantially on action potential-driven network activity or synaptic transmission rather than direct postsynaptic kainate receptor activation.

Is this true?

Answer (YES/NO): NO